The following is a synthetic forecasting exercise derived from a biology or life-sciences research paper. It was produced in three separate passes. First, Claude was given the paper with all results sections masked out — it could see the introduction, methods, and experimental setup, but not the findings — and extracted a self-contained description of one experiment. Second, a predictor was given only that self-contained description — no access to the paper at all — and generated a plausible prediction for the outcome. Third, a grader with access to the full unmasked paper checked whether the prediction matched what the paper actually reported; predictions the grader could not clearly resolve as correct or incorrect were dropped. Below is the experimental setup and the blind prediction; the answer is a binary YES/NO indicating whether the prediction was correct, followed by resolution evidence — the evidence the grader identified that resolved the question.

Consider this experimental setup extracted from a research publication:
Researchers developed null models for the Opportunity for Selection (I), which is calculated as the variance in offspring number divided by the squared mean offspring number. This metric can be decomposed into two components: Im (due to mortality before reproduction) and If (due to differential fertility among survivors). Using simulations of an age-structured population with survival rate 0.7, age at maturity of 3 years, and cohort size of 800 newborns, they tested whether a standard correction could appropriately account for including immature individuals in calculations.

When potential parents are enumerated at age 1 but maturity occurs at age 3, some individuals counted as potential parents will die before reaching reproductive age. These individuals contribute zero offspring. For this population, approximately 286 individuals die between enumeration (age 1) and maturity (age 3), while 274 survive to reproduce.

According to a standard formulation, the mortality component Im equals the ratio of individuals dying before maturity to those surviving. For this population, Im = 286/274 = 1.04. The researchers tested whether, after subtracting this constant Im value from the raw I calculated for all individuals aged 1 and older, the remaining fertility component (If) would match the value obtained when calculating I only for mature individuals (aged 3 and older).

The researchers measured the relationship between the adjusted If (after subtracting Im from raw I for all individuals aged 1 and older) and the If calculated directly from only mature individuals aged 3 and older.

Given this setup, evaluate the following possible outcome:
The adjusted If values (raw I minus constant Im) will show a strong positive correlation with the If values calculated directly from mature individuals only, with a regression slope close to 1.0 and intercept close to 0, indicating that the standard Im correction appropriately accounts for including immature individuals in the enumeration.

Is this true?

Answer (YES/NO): YES